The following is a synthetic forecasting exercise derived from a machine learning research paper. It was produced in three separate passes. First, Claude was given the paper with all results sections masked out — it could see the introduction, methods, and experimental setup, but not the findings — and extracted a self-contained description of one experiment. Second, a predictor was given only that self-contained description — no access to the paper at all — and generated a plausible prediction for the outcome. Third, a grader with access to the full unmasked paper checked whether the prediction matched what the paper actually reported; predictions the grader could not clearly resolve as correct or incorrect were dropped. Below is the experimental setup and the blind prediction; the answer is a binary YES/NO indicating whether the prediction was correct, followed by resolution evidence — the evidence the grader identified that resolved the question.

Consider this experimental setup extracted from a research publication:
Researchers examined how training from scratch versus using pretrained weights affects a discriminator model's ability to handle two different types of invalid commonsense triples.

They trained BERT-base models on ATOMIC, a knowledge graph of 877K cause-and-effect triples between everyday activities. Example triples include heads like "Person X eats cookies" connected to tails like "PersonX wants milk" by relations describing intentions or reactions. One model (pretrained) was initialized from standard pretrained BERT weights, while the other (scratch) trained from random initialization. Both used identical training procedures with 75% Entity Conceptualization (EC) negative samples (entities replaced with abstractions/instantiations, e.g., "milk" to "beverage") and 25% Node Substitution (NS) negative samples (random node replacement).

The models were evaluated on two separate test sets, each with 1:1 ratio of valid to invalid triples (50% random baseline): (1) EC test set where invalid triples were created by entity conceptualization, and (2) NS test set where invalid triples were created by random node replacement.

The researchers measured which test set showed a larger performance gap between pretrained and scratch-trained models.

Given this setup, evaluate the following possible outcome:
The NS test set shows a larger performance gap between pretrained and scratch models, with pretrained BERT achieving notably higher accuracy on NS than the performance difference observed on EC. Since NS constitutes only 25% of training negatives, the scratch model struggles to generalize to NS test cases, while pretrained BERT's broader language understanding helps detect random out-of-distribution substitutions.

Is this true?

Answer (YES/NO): YES